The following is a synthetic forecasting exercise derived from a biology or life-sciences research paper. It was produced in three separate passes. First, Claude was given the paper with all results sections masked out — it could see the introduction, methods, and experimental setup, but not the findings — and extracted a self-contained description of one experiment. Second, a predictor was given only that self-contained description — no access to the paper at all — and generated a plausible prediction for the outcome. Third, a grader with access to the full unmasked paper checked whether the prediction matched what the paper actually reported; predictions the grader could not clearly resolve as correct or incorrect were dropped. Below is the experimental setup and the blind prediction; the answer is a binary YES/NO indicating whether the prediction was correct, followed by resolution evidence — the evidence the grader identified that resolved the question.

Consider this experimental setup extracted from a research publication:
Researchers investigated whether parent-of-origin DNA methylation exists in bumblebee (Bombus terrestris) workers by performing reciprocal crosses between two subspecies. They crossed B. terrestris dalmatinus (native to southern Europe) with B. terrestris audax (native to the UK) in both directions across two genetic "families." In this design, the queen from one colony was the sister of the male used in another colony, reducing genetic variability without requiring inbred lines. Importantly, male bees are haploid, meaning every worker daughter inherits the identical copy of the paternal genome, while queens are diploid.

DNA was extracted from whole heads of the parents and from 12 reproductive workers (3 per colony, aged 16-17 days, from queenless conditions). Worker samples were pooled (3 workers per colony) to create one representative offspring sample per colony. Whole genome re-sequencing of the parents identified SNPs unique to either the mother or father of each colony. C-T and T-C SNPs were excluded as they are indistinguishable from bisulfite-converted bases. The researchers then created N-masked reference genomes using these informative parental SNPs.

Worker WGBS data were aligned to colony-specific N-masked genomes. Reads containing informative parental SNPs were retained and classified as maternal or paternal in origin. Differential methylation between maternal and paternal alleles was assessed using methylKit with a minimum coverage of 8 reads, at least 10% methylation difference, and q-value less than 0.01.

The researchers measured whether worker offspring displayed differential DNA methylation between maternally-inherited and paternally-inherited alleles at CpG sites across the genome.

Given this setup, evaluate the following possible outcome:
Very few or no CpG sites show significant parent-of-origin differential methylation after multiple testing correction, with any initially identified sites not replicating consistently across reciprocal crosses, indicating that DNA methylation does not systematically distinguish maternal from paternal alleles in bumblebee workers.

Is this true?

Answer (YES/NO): NO